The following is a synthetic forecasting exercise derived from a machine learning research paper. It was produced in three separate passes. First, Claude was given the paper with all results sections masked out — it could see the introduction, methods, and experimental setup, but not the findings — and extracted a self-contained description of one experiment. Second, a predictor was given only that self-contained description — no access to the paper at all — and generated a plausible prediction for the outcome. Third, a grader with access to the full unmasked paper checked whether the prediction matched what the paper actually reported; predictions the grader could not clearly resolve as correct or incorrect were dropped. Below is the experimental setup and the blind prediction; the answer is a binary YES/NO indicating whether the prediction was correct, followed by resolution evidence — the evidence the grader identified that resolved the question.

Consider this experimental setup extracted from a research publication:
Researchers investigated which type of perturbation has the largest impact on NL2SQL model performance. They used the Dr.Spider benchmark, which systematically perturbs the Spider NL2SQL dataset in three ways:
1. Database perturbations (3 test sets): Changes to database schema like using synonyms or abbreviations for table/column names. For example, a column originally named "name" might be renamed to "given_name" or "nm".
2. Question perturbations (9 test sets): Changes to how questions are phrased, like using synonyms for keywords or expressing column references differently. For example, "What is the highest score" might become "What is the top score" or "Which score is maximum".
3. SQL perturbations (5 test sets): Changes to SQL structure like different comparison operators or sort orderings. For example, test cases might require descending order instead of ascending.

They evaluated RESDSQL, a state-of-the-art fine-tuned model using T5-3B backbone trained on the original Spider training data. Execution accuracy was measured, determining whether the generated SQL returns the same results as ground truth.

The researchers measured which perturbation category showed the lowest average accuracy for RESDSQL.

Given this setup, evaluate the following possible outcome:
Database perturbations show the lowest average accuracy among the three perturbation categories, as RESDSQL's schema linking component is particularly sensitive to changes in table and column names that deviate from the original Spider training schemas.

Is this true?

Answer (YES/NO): YES